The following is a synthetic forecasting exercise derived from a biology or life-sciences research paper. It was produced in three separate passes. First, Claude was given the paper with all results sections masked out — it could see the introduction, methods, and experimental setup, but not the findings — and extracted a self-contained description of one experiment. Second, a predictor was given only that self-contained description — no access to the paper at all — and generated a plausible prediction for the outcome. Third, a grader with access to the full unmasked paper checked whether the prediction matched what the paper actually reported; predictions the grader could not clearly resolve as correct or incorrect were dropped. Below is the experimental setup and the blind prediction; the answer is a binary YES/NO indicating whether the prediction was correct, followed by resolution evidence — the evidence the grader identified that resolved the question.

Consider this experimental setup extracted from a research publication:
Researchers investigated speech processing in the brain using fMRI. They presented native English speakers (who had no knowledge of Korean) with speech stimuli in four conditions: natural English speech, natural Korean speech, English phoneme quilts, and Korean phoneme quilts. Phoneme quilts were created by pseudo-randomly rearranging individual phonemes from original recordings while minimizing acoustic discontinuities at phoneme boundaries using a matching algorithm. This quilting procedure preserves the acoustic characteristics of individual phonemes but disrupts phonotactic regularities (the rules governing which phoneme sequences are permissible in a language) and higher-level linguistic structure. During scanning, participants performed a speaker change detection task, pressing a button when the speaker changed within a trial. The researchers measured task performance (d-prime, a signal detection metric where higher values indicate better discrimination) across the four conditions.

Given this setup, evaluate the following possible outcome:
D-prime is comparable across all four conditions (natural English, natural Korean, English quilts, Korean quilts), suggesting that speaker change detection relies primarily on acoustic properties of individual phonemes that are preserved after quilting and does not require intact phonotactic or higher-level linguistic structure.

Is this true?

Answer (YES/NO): NO